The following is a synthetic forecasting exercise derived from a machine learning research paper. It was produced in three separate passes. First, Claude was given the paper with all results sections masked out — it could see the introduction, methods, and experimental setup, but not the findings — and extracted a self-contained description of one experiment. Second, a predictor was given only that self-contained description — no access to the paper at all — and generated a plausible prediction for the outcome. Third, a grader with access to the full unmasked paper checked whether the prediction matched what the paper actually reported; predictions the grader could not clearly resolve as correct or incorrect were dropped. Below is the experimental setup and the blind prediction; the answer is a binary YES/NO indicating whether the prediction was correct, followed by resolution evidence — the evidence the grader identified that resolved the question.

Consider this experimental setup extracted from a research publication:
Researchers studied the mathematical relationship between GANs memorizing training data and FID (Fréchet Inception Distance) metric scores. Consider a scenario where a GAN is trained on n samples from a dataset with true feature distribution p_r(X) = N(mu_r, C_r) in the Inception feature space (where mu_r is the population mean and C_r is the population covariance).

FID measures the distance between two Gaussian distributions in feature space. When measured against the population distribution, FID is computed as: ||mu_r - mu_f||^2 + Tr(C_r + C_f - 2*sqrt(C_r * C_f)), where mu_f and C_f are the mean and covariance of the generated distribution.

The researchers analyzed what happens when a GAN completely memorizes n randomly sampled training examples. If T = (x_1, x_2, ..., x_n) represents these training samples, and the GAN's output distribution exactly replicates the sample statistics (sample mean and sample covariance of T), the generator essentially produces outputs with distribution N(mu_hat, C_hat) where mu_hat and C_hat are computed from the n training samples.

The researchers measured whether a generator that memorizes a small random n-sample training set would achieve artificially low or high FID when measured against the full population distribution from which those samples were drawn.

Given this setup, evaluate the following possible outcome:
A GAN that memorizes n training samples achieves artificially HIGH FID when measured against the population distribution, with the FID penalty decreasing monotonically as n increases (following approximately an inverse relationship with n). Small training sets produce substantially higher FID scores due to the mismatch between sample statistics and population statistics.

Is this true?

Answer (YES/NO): NO